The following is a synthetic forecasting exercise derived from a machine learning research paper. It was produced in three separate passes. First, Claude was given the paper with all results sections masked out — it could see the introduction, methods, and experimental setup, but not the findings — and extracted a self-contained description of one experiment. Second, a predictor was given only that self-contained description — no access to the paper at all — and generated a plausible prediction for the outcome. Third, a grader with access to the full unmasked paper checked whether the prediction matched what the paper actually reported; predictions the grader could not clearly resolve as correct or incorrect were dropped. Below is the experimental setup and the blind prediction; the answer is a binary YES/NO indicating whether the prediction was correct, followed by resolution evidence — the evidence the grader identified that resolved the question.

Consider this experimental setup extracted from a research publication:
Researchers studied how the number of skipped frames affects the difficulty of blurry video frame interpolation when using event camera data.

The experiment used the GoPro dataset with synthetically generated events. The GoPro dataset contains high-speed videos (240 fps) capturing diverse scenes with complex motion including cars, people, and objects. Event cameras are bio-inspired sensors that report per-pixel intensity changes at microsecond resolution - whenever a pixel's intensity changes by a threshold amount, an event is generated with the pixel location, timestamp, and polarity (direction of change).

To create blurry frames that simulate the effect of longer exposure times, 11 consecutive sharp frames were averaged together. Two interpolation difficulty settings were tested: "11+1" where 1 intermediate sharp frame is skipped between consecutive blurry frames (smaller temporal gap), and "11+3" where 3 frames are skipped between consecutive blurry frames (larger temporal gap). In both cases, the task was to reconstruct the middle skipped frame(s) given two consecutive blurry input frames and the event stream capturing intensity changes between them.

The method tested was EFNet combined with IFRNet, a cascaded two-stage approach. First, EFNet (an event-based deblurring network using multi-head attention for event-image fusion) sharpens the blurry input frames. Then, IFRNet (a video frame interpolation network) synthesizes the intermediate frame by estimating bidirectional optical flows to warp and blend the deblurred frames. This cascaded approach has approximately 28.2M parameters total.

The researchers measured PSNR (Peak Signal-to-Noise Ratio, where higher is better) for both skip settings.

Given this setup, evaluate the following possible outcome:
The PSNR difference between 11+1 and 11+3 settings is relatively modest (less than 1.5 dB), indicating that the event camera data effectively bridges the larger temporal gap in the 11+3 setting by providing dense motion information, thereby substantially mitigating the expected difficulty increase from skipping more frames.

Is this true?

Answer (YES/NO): YES